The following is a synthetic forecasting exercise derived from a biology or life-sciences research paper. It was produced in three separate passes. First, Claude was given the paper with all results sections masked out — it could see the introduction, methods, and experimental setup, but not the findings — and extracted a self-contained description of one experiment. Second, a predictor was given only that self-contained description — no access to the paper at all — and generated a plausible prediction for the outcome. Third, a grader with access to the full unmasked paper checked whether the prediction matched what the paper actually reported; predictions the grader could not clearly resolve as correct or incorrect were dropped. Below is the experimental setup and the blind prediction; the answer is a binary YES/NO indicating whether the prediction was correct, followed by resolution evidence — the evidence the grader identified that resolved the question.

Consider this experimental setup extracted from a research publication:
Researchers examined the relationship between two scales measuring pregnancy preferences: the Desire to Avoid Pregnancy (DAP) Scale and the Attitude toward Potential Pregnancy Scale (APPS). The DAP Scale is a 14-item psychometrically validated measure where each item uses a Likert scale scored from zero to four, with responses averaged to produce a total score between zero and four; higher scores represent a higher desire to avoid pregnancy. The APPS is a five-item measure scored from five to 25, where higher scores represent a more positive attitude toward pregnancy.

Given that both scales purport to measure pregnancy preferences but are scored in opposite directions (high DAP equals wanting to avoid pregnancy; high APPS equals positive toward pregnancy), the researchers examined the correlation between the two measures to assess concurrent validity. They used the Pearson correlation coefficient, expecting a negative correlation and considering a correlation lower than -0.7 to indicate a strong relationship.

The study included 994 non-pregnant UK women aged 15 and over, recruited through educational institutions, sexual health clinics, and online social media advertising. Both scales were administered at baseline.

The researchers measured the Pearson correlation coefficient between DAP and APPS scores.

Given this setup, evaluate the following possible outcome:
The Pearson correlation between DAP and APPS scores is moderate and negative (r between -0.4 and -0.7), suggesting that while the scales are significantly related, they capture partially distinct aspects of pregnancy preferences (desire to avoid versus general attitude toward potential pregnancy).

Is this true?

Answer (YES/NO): NO